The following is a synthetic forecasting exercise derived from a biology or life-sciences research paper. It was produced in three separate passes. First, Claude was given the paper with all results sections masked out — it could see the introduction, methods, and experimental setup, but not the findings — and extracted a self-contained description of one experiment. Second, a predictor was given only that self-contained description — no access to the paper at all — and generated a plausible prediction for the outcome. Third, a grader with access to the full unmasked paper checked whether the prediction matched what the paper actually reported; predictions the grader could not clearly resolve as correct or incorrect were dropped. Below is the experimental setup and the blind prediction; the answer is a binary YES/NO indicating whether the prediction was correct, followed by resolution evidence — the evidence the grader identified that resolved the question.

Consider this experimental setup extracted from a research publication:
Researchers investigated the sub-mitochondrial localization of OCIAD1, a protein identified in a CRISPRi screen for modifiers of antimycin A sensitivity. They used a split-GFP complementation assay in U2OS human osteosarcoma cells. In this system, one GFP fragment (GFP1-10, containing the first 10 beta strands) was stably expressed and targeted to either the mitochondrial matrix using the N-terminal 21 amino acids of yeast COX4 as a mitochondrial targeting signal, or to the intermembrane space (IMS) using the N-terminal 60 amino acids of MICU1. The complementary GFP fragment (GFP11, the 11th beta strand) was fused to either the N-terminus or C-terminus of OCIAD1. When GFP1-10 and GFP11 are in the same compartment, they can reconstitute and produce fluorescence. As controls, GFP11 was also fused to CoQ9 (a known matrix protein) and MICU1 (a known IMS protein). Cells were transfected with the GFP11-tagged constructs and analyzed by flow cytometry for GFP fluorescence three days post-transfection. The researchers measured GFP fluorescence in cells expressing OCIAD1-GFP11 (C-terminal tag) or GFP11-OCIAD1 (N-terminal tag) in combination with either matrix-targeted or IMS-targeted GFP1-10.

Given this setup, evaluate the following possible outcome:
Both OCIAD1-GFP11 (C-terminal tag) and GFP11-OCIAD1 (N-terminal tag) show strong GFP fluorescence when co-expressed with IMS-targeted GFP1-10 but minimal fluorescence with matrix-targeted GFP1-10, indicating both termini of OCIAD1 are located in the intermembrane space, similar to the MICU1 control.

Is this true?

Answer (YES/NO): YES